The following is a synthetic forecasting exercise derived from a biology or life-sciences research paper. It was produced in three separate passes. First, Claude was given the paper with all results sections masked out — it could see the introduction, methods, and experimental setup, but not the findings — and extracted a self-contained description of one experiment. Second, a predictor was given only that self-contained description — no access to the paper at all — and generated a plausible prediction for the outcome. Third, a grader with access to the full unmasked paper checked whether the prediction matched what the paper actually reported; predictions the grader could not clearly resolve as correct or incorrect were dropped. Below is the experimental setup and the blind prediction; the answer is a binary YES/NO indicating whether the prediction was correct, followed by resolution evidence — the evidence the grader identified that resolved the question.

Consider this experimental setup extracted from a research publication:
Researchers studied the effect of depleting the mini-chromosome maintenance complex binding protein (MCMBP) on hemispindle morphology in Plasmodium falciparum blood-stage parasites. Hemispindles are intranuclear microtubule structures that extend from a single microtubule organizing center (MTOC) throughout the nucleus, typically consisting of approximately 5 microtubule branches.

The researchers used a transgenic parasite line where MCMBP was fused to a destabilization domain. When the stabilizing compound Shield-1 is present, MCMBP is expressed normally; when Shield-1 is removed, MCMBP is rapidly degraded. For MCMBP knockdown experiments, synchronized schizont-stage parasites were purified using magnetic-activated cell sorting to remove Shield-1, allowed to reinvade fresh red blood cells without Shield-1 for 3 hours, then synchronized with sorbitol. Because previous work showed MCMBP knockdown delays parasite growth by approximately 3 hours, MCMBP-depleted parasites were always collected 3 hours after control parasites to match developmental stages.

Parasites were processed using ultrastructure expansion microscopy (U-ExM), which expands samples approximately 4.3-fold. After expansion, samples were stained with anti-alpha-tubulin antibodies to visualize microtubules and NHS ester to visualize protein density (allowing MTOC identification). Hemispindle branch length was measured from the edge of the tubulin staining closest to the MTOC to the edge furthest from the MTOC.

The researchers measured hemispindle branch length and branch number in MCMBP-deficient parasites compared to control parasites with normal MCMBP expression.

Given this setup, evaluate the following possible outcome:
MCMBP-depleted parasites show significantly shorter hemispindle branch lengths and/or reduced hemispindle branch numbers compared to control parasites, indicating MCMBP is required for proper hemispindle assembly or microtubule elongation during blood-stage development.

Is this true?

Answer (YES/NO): NO